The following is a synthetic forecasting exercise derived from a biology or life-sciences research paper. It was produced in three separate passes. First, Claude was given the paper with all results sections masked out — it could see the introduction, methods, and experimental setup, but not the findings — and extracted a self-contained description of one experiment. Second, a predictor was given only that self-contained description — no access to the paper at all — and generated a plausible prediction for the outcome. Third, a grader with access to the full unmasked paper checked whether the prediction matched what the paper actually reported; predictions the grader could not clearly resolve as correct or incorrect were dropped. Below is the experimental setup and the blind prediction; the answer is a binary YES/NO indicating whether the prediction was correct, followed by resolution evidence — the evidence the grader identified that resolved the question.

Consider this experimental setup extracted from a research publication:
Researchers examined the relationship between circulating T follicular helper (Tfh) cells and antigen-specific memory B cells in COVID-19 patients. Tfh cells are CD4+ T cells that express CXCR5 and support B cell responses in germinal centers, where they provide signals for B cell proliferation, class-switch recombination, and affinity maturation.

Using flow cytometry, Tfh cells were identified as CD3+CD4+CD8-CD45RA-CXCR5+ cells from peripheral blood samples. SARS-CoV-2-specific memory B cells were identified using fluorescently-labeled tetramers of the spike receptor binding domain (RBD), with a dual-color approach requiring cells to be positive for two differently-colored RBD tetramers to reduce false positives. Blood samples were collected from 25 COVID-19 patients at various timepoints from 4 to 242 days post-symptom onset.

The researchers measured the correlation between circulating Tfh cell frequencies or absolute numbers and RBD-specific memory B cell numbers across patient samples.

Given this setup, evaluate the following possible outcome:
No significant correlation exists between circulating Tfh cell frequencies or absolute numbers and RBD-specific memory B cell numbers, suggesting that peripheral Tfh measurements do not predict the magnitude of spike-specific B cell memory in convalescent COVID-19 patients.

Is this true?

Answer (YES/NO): NO